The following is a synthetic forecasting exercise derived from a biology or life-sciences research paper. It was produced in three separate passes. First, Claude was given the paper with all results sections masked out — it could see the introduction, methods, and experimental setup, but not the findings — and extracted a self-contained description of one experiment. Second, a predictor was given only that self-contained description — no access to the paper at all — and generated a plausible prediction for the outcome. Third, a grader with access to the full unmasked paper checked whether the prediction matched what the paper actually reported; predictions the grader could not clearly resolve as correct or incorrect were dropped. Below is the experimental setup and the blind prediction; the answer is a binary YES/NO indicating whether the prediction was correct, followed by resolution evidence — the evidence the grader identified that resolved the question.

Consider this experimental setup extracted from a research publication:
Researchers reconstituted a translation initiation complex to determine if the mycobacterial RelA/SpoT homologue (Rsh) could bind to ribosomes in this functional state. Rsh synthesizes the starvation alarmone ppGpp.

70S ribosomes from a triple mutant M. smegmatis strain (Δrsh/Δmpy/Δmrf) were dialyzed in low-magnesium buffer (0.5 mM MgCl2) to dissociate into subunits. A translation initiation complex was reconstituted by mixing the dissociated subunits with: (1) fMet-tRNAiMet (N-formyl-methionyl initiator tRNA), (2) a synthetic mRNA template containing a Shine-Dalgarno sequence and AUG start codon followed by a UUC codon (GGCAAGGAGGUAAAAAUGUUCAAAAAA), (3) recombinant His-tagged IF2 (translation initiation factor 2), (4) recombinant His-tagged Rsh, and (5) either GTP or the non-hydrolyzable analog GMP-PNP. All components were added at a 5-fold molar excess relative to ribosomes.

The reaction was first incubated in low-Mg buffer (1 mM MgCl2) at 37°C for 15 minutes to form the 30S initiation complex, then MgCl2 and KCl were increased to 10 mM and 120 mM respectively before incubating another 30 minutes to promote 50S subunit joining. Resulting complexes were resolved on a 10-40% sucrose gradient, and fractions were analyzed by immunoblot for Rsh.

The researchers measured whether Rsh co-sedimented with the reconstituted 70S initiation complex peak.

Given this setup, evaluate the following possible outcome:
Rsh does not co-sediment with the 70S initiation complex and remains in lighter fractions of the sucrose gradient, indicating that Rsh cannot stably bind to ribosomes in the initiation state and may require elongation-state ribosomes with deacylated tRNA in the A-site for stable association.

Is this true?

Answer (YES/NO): NO